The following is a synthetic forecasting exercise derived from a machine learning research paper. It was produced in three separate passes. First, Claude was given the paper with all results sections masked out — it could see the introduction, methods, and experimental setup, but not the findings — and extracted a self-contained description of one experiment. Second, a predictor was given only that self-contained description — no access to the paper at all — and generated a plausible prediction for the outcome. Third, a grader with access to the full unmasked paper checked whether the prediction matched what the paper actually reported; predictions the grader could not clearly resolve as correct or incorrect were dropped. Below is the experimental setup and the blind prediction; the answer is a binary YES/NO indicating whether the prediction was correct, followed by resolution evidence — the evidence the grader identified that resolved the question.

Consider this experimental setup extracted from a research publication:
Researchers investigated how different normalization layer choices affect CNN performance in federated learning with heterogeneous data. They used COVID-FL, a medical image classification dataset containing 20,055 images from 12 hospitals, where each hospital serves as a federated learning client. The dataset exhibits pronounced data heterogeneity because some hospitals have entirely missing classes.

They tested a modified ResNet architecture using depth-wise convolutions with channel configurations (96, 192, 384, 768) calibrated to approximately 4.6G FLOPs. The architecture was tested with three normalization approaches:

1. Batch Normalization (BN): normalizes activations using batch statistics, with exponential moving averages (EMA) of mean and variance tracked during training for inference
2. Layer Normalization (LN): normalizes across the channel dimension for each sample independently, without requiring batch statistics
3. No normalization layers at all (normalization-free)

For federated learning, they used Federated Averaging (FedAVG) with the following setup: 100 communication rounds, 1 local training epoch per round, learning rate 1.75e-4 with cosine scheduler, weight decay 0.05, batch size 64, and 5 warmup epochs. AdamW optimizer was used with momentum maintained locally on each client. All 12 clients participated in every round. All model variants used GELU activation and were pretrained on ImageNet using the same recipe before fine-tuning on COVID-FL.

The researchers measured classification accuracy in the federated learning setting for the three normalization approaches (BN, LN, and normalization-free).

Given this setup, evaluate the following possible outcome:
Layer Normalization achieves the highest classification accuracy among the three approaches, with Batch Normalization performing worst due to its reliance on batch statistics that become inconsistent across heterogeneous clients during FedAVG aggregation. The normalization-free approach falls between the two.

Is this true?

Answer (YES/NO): NO